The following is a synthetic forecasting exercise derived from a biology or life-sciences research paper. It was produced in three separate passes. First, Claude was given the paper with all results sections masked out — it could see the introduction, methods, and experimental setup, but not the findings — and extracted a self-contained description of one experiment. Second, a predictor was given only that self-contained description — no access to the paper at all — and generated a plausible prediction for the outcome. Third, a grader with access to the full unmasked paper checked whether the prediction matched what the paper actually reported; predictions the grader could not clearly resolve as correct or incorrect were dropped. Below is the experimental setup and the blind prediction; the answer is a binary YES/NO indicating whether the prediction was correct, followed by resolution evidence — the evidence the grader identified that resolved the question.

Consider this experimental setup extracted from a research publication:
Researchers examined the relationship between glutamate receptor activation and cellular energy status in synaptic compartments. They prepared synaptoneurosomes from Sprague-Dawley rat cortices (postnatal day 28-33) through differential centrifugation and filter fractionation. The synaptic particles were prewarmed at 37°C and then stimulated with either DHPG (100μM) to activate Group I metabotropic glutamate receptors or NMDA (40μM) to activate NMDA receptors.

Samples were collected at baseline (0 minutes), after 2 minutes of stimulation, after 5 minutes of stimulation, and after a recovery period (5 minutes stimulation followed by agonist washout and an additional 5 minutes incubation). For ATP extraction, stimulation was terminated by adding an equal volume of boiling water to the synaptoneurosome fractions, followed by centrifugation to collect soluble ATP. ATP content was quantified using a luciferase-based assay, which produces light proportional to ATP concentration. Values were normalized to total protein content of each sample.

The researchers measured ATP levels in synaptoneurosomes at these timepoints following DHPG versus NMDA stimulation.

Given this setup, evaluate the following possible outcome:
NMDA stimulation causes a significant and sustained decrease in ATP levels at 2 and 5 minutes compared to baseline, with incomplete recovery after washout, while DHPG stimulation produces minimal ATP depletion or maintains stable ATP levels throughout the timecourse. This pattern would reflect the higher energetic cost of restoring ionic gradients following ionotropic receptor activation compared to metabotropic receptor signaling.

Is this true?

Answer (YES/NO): NO